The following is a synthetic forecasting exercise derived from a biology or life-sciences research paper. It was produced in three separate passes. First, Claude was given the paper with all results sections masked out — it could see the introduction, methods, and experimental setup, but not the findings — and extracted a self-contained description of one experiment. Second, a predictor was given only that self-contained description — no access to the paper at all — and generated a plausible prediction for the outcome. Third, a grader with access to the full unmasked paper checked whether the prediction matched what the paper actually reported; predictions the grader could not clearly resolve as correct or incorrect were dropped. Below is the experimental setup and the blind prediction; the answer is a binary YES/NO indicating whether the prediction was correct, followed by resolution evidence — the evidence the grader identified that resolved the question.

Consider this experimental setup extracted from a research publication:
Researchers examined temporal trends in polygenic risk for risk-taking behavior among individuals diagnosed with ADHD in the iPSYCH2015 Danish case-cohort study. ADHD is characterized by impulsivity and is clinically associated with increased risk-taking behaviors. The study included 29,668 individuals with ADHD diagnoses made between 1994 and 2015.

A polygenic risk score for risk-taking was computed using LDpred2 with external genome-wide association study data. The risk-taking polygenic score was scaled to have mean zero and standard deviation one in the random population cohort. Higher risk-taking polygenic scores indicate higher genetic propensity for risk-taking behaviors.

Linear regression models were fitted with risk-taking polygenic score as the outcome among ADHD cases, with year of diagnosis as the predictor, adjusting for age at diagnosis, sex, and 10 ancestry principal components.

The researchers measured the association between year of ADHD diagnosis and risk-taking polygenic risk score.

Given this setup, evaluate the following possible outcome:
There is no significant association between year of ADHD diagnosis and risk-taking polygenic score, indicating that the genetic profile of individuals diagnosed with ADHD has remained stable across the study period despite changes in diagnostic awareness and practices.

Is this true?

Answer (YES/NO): YES